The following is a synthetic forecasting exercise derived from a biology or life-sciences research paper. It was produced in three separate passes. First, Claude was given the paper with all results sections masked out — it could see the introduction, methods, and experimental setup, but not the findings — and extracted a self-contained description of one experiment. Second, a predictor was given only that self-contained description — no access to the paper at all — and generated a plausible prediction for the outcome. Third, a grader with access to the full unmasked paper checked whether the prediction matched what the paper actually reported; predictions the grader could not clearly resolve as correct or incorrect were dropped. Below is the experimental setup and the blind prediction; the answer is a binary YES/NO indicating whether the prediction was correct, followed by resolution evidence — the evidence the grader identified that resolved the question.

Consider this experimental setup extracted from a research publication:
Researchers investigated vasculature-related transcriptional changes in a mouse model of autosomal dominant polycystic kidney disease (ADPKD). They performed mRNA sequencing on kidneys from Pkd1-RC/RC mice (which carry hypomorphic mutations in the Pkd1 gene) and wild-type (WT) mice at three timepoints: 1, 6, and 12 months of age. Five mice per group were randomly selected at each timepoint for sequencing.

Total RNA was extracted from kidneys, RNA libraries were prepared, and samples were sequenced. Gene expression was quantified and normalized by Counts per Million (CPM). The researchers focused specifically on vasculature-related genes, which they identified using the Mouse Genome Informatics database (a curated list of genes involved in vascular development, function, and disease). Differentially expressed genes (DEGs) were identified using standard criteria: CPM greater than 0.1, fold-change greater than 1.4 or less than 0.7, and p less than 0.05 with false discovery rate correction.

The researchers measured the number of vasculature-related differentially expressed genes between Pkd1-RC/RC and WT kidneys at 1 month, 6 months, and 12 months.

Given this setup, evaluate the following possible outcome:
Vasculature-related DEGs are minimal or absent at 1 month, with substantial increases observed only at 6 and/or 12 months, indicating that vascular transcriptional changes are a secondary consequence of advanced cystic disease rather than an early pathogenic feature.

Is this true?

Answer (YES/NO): NO